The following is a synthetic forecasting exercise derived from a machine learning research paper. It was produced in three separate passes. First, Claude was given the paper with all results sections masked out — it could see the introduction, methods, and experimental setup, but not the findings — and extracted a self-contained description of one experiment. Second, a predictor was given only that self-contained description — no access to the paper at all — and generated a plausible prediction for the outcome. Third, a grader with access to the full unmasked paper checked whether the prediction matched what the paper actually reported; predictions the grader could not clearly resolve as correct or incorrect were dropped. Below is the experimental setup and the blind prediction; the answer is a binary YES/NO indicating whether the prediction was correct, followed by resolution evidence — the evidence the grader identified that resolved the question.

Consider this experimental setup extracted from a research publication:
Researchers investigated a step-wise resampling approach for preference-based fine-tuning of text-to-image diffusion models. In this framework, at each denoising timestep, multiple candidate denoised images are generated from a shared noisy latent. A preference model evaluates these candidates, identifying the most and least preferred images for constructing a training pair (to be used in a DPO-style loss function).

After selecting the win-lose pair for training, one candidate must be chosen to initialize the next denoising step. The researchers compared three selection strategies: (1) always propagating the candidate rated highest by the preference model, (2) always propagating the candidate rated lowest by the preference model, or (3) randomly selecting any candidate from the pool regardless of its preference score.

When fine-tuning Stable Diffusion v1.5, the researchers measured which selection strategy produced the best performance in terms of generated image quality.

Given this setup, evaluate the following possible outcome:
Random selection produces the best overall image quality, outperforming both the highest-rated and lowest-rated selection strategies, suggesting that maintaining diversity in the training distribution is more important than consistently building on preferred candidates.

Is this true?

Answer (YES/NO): YES